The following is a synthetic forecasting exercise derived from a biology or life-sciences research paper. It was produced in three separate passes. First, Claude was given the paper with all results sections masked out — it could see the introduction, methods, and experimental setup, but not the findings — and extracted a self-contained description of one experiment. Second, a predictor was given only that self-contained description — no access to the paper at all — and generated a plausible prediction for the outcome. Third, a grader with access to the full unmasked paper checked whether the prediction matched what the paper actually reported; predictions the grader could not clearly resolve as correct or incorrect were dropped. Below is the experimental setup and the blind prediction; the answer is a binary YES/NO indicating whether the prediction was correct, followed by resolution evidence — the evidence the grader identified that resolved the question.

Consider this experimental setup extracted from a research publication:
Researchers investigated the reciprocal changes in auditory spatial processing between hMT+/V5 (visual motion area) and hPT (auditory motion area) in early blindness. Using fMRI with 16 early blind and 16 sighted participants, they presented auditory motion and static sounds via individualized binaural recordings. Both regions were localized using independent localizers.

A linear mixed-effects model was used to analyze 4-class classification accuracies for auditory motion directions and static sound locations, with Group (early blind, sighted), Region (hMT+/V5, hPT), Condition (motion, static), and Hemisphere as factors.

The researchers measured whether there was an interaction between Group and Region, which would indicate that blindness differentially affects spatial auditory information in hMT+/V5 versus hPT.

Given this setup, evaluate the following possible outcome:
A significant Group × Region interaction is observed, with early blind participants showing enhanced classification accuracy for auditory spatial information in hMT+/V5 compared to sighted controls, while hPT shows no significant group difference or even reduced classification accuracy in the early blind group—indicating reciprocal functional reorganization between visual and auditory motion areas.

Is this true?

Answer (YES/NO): YES